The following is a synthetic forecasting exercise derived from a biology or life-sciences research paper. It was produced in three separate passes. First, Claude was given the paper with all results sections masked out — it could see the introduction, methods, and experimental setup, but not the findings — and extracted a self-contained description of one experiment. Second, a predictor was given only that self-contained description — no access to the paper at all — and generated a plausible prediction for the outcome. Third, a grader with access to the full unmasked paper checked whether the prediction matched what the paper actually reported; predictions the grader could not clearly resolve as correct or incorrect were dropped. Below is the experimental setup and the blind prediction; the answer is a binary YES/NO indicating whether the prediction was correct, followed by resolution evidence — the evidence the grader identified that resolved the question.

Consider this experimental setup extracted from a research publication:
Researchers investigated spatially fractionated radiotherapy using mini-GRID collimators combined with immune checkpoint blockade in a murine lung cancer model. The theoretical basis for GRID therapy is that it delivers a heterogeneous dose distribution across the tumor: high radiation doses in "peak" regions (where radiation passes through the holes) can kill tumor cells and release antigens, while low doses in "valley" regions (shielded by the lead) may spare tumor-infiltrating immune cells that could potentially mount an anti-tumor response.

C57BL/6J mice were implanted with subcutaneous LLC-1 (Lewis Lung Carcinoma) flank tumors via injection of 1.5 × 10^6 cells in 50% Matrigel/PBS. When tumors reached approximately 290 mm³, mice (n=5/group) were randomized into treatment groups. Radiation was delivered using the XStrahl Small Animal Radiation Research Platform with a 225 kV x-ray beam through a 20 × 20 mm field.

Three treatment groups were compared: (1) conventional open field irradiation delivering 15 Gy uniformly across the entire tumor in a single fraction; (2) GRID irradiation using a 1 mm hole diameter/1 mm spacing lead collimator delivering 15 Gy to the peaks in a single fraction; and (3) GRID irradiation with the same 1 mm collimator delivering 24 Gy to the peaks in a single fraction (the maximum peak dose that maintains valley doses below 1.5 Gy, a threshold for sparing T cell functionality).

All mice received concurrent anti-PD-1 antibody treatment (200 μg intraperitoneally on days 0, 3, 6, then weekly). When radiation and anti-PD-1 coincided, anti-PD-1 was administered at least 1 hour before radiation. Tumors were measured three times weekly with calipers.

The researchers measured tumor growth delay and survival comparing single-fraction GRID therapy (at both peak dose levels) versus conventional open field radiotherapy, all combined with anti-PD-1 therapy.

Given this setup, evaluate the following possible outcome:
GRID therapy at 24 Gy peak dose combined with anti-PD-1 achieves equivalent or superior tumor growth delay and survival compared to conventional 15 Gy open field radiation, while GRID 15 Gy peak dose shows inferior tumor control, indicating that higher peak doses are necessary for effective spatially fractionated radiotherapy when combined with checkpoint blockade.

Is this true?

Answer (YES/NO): NO